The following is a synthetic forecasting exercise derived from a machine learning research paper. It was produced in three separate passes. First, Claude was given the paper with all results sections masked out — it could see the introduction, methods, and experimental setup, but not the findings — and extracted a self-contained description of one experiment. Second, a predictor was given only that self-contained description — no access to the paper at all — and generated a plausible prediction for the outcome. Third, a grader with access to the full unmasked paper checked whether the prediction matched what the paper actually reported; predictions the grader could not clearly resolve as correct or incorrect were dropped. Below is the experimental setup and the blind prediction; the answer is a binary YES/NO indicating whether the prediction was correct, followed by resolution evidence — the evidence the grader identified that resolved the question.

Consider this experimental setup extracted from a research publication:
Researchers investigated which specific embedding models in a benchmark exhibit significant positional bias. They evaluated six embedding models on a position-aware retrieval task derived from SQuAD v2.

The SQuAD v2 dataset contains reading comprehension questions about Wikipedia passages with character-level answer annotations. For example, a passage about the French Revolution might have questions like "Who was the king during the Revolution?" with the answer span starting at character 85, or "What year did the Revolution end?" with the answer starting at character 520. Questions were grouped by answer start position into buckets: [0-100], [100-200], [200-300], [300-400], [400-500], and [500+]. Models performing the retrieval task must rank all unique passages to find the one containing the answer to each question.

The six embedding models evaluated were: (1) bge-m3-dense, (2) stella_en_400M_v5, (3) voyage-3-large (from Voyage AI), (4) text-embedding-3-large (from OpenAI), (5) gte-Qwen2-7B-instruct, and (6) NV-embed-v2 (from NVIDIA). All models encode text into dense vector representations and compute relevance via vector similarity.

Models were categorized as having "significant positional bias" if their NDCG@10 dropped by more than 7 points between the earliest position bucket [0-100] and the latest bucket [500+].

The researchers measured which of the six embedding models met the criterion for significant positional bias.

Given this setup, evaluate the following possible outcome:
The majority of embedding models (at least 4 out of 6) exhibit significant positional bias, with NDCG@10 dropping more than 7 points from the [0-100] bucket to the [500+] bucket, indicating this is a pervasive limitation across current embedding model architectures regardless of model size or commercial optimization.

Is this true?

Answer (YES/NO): YES